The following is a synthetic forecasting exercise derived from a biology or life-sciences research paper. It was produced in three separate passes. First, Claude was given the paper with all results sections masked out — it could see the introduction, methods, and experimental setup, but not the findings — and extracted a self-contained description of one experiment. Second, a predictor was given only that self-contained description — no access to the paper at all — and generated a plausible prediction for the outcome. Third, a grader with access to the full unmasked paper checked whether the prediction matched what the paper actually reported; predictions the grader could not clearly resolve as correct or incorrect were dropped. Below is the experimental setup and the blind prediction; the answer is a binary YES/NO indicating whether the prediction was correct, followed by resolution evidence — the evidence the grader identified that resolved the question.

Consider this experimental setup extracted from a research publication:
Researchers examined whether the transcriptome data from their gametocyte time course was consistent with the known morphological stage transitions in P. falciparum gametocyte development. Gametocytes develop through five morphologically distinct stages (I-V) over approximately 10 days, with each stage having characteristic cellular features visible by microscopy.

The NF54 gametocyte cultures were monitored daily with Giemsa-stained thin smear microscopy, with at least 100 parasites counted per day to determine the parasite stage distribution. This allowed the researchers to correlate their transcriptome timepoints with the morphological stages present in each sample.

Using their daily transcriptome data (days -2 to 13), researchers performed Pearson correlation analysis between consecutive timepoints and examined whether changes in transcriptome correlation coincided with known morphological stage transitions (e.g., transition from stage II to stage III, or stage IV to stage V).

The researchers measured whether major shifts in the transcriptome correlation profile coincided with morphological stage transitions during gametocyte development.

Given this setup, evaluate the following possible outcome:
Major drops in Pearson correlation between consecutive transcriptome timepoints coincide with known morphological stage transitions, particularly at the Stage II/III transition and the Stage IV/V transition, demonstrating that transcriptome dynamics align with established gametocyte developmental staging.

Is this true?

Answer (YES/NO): YES